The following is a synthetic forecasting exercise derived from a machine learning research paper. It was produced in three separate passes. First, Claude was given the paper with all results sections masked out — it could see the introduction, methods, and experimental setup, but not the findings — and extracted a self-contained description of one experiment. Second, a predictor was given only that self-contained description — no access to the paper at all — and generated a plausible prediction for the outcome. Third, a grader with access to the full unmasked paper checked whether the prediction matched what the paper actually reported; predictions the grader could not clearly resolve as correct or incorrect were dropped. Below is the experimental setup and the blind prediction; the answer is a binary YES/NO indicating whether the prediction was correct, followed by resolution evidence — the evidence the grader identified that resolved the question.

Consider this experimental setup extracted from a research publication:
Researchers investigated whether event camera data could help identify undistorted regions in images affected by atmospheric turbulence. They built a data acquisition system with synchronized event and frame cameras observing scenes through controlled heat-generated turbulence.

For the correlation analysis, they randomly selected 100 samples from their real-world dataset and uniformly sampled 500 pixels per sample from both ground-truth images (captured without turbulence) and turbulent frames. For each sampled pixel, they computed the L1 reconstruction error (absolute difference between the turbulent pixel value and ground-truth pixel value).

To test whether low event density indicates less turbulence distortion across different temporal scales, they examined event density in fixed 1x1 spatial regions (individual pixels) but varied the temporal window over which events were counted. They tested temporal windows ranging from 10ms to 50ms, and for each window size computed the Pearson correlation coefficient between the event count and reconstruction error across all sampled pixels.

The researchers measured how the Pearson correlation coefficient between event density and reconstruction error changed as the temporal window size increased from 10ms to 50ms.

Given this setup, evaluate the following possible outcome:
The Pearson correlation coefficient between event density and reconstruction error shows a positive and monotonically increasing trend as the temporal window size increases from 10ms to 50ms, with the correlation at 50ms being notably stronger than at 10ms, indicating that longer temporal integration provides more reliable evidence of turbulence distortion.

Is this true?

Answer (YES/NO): NO